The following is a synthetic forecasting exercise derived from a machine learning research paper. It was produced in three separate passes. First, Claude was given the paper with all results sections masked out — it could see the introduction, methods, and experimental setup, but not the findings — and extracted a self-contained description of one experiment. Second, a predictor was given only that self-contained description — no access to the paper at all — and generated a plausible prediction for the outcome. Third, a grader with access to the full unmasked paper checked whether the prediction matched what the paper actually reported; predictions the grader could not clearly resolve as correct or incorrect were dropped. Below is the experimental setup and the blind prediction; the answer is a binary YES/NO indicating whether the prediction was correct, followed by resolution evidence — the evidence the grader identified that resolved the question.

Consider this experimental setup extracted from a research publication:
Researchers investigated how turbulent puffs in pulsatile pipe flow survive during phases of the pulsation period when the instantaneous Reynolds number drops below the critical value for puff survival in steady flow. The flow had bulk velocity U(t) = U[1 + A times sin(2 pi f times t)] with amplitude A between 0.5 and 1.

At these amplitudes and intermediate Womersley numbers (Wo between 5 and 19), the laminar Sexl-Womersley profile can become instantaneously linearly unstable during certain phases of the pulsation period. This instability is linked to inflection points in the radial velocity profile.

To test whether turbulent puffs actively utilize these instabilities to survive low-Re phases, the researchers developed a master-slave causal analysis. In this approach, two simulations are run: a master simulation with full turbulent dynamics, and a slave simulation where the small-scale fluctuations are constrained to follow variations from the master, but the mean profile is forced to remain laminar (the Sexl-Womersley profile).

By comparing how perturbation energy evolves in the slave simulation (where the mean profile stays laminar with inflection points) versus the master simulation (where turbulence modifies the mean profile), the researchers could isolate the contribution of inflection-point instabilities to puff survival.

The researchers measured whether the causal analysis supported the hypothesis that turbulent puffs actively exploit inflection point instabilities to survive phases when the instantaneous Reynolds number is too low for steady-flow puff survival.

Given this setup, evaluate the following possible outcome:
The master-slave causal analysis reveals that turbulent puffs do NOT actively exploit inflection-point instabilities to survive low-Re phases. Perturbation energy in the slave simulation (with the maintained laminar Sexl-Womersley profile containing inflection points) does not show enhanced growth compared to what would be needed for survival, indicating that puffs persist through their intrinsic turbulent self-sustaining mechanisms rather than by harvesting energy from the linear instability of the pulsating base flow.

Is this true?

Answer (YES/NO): NO